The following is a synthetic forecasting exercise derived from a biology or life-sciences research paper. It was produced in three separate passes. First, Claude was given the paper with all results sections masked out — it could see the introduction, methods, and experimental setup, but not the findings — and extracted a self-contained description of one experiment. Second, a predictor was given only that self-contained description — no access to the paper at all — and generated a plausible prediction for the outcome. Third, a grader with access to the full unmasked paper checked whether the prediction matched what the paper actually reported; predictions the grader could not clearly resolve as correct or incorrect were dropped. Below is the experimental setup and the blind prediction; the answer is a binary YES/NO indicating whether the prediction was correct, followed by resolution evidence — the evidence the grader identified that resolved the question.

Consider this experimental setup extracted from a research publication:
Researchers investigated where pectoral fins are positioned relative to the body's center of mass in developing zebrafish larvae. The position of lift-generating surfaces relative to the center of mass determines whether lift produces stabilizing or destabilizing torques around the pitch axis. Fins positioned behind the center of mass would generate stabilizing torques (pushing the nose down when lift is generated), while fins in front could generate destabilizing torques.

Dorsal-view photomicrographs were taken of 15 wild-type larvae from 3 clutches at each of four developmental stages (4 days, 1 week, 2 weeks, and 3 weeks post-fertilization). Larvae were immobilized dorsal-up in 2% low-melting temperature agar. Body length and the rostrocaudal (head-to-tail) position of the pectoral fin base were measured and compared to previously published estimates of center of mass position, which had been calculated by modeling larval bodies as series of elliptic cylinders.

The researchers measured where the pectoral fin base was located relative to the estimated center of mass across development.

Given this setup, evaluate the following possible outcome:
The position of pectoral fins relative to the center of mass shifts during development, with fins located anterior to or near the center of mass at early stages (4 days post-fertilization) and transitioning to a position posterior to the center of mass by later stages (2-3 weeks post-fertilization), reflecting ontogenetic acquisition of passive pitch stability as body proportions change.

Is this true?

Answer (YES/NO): NO